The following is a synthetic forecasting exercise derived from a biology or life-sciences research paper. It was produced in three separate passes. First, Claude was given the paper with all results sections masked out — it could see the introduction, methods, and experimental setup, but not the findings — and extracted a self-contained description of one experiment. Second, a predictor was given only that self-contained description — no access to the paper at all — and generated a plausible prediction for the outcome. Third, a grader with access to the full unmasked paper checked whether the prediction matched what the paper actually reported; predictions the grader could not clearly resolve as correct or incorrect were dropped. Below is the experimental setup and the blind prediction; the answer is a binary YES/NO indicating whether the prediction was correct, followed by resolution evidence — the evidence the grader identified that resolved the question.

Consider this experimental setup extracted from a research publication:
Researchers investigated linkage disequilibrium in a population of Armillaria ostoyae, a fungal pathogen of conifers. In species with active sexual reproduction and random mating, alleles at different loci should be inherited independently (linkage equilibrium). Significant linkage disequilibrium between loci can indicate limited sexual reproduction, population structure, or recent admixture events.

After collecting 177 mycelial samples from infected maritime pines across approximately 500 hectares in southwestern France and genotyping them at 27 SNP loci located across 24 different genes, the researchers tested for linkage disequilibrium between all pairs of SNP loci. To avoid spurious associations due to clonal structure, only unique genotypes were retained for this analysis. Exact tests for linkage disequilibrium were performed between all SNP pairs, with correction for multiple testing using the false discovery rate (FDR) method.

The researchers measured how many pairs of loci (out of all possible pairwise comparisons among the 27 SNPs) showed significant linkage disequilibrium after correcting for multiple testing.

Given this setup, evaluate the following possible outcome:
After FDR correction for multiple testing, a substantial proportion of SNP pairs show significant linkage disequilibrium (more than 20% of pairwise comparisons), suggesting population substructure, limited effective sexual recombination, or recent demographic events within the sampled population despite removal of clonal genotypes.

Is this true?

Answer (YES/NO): NO